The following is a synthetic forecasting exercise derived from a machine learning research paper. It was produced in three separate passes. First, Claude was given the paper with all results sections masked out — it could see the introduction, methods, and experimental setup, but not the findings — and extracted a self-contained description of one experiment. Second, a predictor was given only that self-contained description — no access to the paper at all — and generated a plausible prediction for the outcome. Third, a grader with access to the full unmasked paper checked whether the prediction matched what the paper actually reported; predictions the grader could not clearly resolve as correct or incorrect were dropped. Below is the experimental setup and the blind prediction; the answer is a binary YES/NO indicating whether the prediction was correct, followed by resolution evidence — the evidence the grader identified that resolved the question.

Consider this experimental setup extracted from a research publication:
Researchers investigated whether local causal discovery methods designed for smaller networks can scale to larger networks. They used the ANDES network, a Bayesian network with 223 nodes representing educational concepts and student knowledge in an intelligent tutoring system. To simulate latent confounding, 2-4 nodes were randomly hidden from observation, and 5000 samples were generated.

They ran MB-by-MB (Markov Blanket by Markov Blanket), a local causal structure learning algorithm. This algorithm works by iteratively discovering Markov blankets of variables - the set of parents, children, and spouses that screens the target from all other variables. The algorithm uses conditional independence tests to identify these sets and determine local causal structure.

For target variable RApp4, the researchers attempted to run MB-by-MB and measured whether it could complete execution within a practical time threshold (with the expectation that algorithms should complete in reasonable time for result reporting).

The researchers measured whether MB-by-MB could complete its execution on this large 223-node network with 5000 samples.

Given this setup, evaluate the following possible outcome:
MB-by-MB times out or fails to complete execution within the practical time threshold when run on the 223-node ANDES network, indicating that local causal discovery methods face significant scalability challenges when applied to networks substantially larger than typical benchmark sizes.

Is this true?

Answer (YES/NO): YES